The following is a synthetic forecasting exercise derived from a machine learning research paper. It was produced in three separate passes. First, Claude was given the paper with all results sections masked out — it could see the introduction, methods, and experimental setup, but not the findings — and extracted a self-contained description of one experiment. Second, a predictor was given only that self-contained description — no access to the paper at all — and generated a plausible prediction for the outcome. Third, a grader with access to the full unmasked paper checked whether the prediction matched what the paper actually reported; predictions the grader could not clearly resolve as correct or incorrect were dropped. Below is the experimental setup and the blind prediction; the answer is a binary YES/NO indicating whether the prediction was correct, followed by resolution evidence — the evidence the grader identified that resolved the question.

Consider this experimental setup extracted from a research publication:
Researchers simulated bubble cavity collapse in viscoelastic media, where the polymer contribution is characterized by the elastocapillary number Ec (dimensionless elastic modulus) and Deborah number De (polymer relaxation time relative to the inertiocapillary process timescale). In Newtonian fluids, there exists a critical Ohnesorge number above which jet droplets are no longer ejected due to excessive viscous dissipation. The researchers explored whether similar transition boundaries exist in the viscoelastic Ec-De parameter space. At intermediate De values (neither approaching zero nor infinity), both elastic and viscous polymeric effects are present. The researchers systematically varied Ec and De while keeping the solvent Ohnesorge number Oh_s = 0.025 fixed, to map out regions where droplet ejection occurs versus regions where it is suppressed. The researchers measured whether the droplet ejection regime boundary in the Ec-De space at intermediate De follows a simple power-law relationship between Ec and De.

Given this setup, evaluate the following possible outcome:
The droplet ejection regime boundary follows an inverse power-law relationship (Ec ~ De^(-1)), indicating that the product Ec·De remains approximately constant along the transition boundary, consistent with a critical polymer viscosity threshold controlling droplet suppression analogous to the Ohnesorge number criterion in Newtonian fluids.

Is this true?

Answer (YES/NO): NO